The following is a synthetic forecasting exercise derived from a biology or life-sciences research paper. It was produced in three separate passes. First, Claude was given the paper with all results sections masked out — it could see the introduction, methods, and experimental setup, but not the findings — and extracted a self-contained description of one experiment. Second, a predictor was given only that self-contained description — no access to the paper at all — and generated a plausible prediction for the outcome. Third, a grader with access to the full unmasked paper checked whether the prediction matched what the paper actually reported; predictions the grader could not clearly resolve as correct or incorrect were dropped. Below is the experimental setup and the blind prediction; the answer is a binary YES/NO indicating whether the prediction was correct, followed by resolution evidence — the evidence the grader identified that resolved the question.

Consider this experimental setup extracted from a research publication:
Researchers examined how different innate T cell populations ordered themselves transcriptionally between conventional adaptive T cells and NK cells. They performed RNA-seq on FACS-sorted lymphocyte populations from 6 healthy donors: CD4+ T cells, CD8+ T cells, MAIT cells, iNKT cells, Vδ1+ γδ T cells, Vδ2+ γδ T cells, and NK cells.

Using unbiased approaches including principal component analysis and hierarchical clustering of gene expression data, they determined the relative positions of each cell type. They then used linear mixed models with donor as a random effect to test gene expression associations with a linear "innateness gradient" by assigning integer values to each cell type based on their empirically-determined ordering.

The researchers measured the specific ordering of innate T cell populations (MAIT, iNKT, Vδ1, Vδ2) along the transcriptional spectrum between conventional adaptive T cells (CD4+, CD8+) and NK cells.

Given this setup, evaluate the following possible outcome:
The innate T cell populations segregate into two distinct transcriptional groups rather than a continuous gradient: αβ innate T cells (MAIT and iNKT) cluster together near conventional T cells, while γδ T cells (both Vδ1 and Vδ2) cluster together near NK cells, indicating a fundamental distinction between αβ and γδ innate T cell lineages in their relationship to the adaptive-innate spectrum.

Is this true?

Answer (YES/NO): NO